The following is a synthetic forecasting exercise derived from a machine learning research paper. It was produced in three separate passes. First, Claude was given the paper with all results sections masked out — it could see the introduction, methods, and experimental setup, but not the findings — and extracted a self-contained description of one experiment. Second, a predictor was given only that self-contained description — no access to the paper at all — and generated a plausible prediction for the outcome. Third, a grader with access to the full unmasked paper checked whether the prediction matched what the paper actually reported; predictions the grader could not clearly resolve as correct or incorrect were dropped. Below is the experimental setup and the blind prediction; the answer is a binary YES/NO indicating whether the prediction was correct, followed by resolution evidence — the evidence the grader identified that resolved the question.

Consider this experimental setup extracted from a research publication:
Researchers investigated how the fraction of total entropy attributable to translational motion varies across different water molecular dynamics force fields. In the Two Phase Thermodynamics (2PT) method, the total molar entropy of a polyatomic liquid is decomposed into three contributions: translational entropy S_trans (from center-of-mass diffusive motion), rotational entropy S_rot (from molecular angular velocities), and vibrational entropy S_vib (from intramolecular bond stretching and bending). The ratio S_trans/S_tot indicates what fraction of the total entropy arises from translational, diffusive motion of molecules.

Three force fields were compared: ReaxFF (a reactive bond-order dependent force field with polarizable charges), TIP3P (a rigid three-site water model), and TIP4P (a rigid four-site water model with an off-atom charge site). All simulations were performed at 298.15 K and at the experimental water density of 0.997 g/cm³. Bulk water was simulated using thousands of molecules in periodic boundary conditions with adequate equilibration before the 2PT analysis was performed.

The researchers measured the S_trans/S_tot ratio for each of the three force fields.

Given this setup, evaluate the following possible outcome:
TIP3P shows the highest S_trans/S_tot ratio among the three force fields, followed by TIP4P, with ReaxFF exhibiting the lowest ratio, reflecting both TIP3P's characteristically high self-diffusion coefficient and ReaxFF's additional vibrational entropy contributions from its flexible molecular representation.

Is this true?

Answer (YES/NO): NO